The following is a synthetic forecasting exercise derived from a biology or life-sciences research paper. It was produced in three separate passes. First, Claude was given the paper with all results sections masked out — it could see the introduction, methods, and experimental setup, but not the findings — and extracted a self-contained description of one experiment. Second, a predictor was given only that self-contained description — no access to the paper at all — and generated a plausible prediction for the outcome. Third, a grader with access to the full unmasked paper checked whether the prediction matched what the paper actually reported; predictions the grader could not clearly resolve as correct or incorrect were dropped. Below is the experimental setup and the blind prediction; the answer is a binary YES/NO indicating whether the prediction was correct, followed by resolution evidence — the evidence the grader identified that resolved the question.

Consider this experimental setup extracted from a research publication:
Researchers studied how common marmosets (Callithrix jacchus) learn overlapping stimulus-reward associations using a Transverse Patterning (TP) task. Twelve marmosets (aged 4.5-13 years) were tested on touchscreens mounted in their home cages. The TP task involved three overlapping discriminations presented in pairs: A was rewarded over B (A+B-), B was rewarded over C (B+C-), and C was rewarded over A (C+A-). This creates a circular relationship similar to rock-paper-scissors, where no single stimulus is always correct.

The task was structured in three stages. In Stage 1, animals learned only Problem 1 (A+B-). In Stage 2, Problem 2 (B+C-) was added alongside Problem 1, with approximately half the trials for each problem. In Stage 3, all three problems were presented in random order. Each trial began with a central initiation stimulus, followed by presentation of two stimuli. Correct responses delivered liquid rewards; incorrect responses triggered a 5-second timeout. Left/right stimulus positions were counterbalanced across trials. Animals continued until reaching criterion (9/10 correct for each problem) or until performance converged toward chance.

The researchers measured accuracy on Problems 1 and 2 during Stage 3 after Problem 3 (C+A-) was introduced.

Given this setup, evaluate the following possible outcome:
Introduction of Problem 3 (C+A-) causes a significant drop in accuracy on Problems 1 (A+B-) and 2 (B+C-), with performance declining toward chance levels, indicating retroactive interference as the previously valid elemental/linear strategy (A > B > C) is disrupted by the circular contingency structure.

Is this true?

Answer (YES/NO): YES